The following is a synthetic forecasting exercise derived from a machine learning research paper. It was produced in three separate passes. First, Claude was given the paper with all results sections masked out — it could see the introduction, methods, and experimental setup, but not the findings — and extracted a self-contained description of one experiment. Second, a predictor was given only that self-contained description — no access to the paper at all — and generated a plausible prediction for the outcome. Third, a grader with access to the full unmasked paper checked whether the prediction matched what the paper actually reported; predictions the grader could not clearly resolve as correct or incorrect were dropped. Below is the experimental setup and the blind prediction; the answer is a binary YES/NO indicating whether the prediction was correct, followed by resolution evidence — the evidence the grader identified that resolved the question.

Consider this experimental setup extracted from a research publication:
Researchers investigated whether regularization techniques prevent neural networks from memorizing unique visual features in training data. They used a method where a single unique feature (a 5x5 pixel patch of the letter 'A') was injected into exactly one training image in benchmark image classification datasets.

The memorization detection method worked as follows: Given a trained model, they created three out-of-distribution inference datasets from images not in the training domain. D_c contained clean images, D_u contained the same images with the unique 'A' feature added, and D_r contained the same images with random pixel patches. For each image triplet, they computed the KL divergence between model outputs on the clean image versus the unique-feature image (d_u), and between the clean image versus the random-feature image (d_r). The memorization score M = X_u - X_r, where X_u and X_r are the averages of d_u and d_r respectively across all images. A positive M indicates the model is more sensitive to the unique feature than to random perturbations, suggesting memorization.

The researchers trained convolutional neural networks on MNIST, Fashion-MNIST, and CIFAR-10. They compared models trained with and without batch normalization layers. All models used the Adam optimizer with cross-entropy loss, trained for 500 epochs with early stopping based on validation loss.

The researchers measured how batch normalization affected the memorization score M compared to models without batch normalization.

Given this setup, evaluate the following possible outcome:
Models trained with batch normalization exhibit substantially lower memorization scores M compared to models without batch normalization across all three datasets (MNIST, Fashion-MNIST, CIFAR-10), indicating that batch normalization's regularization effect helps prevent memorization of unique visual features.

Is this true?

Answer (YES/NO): NO